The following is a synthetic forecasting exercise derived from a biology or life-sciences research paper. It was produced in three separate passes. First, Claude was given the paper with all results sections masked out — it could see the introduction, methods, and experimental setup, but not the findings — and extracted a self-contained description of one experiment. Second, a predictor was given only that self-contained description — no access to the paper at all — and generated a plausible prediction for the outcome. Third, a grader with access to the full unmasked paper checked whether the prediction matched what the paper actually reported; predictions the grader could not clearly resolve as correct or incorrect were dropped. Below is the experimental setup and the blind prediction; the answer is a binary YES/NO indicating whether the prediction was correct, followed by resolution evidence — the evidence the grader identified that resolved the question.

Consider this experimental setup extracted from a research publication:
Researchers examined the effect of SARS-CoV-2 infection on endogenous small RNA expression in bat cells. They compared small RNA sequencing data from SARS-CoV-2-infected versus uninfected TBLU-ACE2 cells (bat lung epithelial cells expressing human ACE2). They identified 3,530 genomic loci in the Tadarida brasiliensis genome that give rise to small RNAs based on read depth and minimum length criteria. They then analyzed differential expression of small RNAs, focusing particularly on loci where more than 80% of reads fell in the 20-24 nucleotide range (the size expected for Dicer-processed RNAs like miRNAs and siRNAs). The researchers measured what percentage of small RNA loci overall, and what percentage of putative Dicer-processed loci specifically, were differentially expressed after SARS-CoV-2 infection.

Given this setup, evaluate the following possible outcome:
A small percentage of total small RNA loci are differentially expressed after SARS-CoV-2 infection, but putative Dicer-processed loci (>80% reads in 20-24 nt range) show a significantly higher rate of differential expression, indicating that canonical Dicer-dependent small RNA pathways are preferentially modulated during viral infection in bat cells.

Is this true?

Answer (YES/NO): NO